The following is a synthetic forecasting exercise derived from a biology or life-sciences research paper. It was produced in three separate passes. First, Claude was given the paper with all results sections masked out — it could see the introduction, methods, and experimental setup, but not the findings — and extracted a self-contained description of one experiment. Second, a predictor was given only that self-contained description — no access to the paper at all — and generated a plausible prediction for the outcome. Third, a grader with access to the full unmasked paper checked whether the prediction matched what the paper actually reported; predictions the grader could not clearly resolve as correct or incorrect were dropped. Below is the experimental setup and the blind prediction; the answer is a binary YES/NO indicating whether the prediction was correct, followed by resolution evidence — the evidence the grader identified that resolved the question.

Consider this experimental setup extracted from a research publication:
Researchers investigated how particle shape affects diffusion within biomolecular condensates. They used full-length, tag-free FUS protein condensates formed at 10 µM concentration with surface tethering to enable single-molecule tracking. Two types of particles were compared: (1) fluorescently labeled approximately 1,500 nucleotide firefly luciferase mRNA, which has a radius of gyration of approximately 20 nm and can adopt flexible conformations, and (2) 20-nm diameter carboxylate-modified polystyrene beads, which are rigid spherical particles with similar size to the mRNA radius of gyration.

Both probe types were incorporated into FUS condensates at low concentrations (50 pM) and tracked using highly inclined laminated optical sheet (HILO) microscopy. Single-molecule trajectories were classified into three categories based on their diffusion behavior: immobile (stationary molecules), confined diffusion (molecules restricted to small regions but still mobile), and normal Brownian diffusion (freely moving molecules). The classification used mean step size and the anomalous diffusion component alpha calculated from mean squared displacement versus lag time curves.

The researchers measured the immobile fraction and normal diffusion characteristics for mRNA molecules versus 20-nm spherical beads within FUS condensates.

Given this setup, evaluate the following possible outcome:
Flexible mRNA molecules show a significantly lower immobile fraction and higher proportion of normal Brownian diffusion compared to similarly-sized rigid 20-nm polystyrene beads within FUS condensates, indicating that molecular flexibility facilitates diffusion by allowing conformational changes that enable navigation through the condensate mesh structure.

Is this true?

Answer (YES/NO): YES